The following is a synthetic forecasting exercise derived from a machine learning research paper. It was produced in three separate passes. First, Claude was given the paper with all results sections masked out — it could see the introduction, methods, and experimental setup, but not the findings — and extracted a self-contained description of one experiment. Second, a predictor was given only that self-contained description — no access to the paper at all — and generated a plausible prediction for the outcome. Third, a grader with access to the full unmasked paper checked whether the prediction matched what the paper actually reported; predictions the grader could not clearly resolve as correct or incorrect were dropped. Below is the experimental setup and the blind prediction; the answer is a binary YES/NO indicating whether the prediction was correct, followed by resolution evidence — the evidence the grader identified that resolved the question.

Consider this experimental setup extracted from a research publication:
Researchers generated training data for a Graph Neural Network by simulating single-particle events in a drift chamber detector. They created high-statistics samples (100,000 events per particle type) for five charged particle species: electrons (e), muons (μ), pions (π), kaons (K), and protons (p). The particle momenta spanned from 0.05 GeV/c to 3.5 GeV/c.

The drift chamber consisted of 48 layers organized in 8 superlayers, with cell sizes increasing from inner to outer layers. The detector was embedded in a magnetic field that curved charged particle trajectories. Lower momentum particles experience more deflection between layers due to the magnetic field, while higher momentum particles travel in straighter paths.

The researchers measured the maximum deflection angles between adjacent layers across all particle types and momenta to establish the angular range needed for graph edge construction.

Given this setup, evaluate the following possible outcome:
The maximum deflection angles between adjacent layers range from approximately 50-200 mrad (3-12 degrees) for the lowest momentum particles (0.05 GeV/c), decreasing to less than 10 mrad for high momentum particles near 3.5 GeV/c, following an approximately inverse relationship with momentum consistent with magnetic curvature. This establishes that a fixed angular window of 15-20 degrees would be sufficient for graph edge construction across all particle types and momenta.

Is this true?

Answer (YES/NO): NO